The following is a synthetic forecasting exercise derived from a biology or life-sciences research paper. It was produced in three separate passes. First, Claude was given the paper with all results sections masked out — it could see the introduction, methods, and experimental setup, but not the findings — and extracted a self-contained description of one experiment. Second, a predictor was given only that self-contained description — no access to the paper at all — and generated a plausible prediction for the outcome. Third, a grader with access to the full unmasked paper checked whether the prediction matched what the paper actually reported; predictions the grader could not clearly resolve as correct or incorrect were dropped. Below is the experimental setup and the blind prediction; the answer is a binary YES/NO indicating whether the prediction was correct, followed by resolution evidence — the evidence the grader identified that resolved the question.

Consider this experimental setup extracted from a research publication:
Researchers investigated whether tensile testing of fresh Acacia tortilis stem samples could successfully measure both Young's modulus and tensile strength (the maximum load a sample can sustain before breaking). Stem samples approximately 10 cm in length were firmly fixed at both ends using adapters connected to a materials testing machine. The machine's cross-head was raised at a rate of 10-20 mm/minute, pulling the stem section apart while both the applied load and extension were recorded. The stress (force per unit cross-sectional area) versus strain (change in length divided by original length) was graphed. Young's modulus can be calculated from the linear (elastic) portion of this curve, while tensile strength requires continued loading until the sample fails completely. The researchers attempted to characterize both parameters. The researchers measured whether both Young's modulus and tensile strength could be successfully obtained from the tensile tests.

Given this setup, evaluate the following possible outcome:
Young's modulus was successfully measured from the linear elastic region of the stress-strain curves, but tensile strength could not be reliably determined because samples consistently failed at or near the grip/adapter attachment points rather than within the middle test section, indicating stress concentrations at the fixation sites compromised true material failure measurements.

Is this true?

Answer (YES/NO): NO